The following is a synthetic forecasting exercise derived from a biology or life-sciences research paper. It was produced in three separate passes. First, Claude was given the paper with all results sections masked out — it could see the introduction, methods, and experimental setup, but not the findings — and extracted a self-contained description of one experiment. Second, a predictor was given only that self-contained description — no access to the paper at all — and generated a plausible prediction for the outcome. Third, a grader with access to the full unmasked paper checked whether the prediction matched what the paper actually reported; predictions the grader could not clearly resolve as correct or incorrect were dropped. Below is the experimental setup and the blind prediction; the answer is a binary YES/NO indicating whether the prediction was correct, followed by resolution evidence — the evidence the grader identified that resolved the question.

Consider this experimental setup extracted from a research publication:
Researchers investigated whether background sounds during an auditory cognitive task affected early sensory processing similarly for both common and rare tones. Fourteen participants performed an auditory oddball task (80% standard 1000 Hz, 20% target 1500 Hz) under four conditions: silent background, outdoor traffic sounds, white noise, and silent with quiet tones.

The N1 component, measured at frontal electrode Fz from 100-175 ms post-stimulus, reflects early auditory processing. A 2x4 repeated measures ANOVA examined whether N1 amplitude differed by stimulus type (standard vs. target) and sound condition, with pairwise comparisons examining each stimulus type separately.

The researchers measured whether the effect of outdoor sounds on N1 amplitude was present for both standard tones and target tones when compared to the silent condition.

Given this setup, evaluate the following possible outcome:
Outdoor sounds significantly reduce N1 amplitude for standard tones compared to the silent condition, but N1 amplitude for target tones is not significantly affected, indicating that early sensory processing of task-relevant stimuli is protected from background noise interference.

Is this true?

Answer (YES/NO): NO